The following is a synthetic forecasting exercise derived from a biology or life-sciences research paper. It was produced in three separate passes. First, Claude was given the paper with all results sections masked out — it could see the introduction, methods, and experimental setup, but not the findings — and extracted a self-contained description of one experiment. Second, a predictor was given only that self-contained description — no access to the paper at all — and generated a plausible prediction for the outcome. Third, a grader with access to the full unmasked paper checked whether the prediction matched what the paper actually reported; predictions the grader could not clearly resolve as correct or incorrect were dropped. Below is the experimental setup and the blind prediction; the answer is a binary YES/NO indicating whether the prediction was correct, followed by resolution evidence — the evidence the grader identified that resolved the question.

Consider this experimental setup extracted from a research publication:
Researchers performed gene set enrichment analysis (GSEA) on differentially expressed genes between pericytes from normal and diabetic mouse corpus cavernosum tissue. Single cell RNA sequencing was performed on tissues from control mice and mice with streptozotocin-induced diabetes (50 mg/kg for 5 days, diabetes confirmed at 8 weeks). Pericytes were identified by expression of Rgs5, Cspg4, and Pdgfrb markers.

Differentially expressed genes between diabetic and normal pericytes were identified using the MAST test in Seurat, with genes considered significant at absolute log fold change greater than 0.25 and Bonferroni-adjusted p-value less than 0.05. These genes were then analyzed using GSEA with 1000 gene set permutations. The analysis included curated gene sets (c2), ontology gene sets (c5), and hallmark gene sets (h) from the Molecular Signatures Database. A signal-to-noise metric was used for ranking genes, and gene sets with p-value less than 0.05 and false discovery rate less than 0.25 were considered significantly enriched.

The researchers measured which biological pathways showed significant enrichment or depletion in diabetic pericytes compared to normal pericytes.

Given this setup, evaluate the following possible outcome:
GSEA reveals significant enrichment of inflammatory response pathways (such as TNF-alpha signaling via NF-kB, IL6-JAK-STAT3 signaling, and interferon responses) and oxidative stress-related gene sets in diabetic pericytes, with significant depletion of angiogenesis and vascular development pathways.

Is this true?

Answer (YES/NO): NO